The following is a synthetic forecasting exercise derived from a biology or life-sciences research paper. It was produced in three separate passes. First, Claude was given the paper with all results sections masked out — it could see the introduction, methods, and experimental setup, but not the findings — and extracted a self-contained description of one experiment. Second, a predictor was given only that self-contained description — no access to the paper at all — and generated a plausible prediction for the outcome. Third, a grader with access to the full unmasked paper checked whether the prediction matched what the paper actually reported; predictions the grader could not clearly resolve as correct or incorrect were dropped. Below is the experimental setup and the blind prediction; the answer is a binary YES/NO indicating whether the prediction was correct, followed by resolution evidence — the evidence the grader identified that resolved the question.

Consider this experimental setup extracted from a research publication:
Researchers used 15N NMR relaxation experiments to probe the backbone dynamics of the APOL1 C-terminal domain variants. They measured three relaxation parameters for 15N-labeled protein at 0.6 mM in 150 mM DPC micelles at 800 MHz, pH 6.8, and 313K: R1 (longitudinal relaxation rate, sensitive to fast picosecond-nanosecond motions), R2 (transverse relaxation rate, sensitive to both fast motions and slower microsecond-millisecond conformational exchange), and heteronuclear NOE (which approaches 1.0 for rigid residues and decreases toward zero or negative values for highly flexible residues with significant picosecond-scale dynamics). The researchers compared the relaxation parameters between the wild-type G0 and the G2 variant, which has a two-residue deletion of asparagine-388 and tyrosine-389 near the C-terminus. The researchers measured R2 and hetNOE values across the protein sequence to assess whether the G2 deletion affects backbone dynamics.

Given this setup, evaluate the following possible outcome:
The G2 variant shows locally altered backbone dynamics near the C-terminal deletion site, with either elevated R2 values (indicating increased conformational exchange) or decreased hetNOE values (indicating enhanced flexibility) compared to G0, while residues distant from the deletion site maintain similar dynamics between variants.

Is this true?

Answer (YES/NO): YES